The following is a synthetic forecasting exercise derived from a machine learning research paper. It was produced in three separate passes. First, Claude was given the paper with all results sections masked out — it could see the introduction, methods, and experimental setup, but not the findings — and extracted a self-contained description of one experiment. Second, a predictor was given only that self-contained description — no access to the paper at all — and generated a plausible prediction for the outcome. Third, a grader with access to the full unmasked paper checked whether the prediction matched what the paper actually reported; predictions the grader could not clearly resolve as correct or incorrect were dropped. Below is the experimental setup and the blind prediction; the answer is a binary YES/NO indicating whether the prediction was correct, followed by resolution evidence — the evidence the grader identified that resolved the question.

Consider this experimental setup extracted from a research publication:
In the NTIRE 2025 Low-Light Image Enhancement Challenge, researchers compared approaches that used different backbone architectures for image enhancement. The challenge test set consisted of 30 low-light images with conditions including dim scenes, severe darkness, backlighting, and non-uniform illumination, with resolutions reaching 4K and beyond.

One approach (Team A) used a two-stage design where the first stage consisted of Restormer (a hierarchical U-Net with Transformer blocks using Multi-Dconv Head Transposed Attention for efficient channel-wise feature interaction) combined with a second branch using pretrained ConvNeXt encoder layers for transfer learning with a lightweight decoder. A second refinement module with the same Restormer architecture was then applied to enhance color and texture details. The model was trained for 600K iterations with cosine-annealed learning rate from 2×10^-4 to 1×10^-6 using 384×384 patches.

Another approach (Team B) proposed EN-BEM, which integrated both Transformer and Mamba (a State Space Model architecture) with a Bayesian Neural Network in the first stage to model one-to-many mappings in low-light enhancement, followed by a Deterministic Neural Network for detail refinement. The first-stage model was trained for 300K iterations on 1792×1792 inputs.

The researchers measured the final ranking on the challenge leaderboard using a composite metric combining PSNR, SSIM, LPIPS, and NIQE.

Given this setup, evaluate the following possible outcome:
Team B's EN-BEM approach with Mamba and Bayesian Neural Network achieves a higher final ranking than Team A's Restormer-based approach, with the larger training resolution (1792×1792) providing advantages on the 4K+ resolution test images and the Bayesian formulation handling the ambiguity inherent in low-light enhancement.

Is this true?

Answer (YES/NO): NO